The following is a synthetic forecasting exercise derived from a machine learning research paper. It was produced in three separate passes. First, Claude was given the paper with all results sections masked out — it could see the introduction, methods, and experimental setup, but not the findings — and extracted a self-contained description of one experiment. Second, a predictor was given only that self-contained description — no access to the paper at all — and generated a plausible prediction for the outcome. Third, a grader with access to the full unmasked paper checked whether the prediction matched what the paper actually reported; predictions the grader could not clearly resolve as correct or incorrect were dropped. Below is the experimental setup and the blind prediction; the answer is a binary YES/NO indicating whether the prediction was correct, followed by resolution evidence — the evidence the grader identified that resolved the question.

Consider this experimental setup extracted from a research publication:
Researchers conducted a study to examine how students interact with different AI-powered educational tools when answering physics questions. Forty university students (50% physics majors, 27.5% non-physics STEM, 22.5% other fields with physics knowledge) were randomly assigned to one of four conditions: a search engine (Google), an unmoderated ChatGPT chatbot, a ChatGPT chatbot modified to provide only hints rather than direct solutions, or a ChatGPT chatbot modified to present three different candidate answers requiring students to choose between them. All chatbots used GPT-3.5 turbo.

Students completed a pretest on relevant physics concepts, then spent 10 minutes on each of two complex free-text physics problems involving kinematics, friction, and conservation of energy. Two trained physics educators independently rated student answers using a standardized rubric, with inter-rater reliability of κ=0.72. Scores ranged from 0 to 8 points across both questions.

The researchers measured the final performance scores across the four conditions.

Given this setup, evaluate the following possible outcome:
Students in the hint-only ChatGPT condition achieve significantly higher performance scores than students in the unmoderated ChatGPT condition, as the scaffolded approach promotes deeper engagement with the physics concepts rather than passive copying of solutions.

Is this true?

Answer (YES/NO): NO